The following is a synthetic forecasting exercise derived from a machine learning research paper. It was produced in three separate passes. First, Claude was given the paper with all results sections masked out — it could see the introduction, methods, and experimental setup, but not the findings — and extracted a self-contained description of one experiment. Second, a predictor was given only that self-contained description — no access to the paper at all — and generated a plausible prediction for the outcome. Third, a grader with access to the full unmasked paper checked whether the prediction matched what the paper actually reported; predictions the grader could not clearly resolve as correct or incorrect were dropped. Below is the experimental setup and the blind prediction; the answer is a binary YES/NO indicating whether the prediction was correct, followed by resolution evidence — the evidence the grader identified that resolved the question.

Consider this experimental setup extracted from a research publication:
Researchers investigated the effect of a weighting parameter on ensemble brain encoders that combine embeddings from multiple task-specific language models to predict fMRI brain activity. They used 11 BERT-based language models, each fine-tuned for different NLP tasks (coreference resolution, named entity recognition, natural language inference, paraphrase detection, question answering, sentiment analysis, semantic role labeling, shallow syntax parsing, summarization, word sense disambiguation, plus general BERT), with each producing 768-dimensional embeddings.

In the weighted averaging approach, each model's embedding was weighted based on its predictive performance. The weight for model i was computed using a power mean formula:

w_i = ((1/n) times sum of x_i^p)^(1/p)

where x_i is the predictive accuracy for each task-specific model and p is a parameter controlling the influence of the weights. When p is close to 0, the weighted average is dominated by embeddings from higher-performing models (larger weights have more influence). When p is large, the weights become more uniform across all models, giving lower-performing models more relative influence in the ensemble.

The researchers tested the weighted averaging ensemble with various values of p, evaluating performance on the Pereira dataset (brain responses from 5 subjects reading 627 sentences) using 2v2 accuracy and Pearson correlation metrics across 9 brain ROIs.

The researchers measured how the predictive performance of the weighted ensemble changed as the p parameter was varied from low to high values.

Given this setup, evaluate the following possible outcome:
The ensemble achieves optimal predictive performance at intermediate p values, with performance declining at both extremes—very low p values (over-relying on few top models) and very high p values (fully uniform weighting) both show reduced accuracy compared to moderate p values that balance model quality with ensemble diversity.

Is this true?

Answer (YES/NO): YES